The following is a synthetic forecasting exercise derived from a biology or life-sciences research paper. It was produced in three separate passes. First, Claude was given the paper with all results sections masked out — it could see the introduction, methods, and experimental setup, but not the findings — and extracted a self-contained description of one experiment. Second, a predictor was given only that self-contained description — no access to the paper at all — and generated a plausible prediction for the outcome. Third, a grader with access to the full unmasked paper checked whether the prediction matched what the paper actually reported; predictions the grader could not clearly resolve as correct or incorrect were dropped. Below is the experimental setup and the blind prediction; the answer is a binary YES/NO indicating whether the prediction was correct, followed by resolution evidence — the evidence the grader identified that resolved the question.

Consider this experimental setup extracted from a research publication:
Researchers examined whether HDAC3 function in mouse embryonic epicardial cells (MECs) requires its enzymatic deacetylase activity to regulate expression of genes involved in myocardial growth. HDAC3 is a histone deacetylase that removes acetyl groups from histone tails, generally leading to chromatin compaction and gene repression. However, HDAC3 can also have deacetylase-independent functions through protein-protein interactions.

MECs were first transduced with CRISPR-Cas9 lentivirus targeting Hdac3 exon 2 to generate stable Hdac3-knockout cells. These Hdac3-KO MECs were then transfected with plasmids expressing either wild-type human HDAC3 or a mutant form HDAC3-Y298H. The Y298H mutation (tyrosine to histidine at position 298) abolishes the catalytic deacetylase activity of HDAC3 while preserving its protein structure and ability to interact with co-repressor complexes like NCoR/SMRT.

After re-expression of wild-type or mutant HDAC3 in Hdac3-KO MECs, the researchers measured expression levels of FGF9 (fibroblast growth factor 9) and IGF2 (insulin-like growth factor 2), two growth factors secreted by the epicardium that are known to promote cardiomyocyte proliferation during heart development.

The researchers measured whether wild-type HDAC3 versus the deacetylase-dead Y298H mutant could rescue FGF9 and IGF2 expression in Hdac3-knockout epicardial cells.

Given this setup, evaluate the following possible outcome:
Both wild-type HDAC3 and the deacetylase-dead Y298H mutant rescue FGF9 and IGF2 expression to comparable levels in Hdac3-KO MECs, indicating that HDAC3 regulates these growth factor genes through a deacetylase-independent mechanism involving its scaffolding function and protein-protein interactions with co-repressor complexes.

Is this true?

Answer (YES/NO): NO